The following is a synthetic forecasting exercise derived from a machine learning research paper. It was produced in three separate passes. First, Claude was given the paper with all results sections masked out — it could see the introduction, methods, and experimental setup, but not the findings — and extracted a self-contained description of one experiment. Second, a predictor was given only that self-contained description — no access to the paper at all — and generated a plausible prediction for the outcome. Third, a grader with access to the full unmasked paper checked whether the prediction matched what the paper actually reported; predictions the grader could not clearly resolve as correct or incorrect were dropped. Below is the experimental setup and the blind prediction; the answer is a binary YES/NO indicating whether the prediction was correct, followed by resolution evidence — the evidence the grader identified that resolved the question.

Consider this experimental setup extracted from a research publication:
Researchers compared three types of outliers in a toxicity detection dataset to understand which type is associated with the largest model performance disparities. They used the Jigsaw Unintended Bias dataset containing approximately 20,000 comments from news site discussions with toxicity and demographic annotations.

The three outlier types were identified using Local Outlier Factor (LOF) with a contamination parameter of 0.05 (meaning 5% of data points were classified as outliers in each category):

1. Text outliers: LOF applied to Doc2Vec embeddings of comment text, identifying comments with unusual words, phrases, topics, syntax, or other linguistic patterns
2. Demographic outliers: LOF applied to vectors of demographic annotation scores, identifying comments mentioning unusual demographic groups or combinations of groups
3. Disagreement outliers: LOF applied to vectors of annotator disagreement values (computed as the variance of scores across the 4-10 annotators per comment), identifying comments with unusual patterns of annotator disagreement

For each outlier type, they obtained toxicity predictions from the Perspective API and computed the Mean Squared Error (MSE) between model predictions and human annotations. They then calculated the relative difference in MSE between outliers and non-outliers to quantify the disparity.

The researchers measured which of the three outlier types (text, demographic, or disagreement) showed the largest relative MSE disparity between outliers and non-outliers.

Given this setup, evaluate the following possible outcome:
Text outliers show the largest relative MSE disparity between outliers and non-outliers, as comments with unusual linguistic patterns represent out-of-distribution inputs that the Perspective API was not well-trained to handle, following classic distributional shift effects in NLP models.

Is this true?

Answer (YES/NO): NO